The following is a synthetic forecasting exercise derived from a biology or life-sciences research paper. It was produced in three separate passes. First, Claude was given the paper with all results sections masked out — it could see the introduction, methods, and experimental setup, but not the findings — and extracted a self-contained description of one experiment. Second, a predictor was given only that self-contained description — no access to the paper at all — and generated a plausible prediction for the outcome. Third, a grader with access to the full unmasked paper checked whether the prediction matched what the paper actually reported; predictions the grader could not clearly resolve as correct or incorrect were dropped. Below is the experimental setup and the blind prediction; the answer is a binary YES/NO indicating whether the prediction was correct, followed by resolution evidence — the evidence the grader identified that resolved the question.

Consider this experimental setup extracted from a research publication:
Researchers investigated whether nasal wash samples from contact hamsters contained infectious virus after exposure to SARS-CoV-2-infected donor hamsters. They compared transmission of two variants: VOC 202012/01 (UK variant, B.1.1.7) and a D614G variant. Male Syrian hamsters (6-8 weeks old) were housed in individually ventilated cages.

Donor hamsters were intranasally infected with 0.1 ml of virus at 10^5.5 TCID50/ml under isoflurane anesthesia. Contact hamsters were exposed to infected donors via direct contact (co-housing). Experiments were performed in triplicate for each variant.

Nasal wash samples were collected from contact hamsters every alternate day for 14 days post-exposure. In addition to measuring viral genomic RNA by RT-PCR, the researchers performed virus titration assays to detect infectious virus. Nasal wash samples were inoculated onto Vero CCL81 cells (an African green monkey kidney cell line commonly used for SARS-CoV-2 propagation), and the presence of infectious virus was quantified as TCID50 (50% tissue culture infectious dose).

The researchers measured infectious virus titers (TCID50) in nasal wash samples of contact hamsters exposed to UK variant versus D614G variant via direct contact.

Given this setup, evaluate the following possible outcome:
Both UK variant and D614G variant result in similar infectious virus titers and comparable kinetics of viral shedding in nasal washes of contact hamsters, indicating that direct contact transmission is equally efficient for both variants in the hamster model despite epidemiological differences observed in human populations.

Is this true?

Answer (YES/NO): YES